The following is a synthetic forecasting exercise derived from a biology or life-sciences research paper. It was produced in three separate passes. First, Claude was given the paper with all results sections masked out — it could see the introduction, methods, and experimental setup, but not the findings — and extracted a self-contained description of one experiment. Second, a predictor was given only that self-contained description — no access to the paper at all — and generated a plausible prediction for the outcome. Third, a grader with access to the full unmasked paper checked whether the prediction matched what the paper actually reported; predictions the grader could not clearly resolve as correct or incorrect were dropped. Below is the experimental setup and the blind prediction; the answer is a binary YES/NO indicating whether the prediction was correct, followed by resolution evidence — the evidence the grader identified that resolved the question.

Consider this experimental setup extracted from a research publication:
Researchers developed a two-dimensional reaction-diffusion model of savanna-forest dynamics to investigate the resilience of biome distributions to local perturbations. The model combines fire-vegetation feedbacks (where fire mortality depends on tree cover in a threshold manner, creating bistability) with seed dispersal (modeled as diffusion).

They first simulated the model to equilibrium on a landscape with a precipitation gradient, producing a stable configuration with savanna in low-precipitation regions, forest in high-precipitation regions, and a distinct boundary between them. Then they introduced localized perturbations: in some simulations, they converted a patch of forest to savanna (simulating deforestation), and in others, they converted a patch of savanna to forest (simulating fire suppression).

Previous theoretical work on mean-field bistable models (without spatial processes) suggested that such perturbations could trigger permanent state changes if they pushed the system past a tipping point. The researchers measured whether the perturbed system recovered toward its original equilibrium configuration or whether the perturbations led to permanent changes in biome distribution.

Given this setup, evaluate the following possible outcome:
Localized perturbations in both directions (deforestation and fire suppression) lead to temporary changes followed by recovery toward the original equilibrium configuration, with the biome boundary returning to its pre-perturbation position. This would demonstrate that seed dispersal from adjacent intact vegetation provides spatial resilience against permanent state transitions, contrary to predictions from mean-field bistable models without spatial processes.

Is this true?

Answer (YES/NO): YES